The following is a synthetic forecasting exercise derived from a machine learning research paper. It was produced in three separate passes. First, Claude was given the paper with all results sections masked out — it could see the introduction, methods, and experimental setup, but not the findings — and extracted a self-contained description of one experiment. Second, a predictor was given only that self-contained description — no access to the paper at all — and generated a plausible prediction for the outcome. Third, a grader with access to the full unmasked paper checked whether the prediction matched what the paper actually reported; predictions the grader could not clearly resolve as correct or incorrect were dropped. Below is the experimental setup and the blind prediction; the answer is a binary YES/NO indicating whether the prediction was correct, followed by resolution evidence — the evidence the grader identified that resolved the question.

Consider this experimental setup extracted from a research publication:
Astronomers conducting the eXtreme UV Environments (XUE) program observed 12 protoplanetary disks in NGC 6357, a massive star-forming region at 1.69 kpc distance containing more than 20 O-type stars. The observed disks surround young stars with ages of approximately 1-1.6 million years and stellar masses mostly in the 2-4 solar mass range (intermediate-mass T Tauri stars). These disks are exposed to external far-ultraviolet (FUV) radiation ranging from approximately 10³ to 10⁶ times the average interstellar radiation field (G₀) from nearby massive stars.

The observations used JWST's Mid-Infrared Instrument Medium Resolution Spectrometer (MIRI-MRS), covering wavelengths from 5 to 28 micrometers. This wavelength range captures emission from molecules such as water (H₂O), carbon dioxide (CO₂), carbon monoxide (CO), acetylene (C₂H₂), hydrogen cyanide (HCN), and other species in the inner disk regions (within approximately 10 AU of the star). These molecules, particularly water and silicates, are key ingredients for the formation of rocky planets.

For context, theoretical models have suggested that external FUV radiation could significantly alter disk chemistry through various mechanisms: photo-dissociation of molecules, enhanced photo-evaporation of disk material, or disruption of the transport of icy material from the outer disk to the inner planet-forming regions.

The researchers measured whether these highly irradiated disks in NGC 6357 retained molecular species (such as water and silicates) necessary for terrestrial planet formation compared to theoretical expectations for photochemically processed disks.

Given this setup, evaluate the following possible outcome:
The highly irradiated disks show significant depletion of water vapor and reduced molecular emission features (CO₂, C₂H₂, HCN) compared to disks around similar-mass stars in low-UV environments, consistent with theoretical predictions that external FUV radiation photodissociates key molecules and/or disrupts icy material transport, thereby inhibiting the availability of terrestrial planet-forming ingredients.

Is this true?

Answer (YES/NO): NO